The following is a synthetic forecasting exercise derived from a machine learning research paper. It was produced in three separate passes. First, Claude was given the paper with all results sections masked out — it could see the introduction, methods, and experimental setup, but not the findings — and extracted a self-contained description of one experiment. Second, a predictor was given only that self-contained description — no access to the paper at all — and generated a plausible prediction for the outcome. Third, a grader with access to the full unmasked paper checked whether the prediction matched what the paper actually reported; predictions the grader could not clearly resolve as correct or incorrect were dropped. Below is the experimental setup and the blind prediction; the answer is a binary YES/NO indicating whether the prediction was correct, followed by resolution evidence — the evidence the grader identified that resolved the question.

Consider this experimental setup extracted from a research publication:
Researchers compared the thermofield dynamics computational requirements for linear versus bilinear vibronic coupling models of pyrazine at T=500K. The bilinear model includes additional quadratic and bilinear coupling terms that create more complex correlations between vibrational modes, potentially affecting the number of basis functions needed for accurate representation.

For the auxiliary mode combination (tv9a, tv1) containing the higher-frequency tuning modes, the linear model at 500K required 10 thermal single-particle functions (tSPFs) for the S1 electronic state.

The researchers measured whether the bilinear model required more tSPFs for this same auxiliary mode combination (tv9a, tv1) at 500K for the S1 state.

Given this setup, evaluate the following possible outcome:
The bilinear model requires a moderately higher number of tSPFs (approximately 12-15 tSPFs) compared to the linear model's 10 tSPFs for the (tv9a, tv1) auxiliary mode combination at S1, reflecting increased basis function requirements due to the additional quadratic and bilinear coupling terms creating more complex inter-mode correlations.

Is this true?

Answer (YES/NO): NO